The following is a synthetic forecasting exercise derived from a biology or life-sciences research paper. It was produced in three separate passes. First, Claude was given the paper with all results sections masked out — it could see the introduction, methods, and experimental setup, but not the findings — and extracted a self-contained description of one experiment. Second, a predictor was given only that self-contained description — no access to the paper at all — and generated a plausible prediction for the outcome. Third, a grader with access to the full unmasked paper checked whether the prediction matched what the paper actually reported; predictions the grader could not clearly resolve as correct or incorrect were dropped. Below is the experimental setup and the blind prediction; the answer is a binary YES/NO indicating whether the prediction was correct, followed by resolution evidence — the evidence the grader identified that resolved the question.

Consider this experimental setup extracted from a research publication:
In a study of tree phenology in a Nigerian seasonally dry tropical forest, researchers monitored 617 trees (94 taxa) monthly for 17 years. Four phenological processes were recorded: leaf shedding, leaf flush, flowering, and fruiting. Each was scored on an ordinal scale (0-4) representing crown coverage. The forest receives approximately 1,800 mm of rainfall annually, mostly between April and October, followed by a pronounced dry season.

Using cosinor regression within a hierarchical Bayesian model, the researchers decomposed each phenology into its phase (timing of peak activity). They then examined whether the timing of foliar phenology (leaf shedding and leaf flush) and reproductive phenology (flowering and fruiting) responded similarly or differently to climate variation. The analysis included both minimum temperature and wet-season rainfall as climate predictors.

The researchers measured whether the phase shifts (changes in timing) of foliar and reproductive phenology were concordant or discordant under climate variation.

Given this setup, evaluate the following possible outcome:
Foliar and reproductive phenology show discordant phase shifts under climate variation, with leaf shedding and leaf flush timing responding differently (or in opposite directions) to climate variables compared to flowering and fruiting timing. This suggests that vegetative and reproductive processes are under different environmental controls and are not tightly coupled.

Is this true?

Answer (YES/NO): NO